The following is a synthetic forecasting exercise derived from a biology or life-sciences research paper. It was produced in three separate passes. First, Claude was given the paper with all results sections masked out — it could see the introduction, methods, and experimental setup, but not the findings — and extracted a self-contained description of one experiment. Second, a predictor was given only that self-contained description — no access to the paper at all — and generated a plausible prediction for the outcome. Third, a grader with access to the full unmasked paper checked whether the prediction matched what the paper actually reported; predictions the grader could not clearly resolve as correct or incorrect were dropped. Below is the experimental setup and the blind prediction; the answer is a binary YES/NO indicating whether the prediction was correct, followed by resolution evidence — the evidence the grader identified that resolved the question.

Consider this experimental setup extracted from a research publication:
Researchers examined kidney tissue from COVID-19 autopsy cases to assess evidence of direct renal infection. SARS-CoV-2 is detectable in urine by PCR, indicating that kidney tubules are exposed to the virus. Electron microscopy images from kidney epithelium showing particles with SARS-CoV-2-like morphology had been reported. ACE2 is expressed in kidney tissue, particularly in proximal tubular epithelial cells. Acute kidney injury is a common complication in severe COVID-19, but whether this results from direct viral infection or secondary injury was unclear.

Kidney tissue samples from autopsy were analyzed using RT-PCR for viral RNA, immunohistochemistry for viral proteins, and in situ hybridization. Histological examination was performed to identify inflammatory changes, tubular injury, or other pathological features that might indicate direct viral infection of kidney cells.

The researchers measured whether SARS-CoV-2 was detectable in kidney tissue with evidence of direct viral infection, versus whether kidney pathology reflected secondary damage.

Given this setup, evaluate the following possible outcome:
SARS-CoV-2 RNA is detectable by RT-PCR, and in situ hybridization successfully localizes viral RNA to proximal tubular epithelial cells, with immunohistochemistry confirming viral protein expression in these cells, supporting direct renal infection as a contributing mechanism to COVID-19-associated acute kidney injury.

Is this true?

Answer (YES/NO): NO